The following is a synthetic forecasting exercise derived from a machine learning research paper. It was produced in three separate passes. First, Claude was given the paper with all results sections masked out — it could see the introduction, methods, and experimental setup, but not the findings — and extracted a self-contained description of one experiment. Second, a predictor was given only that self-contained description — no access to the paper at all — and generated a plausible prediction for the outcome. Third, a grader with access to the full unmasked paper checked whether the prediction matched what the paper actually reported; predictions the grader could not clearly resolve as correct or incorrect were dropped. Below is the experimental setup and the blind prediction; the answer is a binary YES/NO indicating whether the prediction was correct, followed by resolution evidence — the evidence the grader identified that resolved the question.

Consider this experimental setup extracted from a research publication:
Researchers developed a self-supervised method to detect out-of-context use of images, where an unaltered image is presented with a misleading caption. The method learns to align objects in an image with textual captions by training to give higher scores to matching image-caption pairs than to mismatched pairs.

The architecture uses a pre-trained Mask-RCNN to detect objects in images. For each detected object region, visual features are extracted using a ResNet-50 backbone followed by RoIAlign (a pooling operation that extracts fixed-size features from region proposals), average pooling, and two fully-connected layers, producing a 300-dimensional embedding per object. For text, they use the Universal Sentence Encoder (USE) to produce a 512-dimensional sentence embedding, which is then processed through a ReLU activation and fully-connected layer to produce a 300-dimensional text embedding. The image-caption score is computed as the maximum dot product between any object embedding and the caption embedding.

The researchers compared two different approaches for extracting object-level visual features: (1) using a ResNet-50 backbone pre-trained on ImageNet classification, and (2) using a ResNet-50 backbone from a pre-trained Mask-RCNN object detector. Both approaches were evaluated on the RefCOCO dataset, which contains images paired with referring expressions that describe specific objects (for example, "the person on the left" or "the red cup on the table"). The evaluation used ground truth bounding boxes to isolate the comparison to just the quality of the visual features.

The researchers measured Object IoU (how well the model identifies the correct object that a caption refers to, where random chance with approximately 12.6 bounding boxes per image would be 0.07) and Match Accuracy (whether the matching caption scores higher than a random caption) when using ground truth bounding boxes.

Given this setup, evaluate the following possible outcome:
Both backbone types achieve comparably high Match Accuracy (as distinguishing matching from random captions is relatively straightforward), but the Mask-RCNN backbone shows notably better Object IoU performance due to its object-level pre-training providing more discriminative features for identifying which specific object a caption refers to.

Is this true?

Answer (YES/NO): YES